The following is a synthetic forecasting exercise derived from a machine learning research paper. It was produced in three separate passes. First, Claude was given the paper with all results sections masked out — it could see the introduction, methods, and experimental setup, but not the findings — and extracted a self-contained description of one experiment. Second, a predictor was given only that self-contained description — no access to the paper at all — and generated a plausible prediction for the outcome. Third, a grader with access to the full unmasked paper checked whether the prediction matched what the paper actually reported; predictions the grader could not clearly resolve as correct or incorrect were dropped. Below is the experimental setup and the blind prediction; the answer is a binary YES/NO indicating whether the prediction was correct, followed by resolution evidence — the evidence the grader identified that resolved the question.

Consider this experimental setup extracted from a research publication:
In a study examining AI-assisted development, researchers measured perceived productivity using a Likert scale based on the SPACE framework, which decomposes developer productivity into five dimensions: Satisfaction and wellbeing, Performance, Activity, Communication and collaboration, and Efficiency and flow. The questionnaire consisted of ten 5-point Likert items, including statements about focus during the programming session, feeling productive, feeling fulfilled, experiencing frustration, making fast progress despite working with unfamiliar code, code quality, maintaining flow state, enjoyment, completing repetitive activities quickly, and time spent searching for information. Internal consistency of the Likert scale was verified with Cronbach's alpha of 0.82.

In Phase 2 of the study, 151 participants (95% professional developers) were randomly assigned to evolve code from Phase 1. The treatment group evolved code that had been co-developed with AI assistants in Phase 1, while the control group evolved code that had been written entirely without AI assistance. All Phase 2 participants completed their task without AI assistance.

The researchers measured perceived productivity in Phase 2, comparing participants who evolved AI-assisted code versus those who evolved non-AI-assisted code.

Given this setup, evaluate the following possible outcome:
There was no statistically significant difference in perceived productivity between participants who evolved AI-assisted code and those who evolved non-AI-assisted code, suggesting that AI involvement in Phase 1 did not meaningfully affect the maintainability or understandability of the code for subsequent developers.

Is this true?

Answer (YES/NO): YES